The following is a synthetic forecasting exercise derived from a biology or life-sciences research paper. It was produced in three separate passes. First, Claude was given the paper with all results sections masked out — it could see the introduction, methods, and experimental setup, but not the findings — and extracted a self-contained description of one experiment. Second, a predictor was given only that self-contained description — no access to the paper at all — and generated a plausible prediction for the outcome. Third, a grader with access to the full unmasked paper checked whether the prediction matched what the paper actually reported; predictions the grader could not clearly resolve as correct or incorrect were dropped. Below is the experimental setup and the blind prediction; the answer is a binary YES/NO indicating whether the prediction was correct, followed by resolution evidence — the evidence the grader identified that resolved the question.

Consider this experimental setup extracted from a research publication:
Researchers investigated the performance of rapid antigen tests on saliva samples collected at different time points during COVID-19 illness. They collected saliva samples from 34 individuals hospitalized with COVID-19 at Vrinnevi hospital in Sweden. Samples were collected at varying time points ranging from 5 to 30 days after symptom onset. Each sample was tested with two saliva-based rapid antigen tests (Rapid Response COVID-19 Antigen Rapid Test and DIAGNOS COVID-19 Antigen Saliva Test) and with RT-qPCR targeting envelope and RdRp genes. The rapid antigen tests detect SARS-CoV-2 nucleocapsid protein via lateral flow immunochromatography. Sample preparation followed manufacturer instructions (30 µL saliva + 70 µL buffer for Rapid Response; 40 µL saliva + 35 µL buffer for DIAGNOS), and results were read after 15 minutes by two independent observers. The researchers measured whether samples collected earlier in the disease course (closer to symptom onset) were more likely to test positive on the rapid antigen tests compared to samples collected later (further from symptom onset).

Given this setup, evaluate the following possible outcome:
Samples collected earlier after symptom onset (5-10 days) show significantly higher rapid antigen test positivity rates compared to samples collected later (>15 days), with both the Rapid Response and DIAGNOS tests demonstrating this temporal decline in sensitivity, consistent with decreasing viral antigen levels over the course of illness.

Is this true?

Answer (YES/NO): NO